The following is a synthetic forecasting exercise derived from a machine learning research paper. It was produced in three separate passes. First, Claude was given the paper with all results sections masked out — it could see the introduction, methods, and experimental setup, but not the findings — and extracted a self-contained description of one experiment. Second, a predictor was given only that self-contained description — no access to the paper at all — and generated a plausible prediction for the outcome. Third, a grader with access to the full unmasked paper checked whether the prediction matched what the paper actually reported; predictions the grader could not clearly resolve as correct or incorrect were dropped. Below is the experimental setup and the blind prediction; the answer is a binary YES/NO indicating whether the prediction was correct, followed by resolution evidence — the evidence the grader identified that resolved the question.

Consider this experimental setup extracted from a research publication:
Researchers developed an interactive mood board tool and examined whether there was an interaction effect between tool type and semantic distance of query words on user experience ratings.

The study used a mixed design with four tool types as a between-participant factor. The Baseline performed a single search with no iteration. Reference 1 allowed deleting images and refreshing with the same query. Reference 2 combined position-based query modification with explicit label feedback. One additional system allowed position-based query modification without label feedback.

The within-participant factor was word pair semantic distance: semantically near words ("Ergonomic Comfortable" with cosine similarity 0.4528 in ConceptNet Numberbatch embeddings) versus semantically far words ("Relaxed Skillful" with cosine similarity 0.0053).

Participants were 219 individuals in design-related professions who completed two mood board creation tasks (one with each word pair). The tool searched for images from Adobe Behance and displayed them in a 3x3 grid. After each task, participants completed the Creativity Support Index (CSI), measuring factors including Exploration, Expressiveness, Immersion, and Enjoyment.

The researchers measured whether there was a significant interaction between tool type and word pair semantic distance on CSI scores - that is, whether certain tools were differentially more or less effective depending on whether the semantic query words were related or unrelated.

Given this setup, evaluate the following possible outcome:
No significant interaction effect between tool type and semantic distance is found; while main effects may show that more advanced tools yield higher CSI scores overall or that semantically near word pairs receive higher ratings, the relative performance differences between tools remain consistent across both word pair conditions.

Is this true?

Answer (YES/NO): NO